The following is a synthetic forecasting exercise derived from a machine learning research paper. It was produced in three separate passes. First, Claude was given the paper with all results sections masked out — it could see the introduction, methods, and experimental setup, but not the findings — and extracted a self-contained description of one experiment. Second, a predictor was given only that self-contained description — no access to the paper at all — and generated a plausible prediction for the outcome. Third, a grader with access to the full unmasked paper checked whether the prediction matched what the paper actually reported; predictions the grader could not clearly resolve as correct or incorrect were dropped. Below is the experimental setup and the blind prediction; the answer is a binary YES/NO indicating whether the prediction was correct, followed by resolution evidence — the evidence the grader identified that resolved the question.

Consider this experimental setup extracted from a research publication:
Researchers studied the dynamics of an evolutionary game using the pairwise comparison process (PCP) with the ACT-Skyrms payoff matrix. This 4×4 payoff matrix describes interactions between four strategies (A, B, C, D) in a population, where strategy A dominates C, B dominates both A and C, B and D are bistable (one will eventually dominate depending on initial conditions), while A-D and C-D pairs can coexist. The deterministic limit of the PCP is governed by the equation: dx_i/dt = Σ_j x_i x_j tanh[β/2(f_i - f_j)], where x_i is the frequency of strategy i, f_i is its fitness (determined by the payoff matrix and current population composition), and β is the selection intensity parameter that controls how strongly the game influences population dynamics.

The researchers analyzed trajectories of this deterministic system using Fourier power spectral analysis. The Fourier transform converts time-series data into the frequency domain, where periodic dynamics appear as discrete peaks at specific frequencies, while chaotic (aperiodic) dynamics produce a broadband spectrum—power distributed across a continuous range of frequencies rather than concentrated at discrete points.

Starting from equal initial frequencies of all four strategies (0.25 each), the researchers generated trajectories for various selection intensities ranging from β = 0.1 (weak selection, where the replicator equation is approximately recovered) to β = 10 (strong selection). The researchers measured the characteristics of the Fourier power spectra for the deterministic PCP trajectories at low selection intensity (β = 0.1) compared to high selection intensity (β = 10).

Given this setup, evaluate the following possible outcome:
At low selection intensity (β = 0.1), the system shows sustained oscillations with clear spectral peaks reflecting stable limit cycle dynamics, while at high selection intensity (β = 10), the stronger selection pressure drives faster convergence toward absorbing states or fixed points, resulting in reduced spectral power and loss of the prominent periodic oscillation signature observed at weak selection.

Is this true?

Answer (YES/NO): NO